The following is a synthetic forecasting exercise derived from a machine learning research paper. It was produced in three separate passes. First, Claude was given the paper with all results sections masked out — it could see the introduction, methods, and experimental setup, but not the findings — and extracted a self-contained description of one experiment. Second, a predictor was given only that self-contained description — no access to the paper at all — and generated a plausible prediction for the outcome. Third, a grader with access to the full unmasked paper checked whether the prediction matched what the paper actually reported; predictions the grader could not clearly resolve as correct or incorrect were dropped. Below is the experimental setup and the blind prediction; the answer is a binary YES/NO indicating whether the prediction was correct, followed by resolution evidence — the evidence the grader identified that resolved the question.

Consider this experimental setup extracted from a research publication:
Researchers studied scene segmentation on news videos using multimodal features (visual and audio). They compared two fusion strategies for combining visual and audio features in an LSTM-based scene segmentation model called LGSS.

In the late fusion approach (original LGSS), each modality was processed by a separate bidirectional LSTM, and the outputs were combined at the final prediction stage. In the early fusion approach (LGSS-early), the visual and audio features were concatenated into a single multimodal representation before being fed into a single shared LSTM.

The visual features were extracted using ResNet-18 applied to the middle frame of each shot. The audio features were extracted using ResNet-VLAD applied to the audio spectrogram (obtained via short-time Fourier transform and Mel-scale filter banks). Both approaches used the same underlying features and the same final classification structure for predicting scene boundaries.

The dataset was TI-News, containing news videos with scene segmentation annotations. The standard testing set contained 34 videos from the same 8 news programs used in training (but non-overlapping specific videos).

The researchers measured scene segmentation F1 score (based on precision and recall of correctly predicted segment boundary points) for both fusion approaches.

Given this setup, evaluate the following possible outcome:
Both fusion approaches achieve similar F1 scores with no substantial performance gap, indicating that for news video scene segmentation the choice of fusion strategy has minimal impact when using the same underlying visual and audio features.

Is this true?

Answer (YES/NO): NO